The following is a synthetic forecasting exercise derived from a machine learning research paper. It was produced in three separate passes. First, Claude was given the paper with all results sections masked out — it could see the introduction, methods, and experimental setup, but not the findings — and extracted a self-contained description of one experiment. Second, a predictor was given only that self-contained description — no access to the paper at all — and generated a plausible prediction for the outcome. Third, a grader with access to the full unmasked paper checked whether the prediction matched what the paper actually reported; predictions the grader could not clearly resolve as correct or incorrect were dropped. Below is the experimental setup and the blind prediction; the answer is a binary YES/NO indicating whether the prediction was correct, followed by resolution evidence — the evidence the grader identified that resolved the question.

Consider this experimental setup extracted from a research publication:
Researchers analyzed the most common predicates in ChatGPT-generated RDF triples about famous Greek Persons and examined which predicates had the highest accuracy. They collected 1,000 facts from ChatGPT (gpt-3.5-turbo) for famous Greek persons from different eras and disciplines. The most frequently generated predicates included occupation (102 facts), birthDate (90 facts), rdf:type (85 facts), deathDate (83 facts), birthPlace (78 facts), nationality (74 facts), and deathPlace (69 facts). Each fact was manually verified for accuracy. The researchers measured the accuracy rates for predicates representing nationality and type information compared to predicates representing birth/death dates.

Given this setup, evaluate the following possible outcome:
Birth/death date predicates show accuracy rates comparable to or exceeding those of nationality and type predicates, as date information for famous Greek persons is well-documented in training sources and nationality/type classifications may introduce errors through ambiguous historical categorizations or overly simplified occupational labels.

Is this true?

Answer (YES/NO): NO